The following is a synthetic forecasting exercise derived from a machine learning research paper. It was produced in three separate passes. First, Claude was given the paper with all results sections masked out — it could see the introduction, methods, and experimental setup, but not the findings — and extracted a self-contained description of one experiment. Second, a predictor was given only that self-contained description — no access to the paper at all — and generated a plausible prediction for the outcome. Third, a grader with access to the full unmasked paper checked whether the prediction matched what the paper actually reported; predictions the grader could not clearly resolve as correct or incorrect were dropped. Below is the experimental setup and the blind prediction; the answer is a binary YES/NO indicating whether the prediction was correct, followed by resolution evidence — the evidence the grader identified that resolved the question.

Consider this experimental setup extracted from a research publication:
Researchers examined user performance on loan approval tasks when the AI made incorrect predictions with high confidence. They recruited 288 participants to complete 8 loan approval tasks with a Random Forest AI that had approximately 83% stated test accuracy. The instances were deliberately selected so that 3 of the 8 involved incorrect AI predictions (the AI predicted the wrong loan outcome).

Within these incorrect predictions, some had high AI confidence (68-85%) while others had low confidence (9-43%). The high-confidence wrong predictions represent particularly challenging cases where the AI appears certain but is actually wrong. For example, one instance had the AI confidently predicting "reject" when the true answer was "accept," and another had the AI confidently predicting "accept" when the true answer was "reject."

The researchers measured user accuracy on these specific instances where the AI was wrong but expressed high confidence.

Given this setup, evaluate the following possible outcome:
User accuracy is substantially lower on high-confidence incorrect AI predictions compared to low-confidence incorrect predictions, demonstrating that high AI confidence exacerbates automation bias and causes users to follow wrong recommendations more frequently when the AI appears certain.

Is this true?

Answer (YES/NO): NO